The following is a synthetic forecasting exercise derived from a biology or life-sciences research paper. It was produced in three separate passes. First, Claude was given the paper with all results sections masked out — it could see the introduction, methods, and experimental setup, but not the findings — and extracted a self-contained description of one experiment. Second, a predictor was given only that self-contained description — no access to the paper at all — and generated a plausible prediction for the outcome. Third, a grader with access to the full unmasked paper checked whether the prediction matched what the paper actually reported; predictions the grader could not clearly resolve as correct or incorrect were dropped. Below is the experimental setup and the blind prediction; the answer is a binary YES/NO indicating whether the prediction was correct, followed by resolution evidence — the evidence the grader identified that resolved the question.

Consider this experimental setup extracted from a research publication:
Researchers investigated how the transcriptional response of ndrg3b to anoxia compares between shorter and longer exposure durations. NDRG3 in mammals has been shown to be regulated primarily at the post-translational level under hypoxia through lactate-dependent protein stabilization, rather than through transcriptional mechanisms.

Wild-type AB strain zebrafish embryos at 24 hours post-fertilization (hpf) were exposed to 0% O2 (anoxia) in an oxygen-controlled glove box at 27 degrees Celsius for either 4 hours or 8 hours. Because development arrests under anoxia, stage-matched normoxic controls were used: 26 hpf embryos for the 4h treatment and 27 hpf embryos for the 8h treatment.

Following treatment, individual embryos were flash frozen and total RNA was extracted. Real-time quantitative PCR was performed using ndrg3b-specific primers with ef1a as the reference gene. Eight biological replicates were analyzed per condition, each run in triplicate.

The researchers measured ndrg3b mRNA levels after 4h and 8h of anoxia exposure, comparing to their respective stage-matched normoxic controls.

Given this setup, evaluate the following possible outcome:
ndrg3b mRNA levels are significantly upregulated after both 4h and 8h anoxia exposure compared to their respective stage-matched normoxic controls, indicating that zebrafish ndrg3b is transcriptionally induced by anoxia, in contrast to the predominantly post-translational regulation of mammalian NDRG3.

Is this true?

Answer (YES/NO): NO